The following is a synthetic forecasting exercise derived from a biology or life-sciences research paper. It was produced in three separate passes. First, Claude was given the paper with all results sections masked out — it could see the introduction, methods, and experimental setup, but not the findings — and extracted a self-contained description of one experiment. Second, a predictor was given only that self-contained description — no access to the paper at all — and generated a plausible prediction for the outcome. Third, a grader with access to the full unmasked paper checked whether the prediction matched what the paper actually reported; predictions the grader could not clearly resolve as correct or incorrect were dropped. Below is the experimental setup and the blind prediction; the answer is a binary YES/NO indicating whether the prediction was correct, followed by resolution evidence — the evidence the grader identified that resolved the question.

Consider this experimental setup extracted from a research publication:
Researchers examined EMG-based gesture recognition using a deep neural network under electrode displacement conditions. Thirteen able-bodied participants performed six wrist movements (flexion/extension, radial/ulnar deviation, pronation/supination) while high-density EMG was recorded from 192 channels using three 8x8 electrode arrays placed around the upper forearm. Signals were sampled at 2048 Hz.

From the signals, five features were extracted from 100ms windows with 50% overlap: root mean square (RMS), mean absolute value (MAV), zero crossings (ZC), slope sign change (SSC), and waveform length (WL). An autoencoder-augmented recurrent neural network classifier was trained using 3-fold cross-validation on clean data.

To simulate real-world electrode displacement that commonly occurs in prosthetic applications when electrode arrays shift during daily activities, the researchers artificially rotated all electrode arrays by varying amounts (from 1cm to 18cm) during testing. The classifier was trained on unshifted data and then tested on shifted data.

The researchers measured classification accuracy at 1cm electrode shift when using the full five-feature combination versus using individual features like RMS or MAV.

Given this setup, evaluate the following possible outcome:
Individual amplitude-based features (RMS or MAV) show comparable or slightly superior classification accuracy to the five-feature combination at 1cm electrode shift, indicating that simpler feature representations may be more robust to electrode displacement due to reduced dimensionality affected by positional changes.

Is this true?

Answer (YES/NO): NO